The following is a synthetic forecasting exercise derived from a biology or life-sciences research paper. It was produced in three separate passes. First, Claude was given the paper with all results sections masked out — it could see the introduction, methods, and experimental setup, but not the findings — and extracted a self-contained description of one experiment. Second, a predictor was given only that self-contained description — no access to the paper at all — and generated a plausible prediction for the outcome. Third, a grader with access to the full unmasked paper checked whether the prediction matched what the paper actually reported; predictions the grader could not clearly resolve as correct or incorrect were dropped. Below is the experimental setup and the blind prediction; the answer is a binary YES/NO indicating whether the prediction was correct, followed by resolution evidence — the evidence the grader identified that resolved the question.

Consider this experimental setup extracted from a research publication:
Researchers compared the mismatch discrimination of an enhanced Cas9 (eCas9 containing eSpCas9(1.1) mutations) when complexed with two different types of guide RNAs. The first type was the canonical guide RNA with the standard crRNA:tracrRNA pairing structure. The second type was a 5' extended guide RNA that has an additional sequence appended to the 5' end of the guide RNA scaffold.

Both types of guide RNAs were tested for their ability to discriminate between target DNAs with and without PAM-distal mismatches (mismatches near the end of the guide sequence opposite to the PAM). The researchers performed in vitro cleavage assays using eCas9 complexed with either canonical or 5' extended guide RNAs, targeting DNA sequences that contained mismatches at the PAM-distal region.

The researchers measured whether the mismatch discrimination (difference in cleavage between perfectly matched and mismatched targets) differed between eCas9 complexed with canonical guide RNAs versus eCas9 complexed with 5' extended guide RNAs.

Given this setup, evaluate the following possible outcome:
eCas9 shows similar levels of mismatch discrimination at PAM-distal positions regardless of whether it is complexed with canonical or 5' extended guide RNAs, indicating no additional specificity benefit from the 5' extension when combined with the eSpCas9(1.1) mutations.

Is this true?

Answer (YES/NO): NO